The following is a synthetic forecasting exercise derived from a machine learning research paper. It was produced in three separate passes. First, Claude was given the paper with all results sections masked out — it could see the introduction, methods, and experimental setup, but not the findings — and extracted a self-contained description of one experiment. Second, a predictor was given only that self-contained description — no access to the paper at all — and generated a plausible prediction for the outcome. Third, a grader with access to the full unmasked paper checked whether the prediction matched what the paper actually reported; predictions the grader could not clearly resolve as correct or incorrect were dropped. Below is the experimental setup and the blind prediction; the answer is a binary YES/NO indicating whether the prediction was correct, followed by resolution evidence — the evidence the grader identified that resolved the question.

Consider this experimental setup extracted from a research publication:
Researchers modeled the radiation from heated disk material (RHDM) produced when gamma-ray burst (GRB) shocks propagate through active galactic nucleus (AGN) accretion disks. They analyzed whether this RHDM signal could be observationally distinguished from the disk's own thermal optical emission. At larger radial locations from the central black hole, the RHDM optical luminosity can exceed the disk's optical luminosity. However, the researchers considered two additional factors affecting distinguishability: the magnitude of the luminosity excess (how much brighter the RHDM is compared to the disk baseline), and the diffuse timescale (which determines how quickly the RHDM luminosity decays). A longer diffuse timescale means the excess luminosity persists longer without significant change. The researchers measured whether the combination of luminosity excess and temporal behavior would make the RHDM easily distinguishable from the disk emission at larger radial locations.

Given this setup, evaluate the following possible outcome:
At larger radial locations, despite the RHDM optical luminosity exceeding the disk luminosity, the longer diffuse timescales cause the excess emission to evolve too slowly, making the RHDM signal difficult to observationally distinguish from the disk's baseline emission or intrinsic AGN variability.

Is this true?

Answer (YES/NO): YES